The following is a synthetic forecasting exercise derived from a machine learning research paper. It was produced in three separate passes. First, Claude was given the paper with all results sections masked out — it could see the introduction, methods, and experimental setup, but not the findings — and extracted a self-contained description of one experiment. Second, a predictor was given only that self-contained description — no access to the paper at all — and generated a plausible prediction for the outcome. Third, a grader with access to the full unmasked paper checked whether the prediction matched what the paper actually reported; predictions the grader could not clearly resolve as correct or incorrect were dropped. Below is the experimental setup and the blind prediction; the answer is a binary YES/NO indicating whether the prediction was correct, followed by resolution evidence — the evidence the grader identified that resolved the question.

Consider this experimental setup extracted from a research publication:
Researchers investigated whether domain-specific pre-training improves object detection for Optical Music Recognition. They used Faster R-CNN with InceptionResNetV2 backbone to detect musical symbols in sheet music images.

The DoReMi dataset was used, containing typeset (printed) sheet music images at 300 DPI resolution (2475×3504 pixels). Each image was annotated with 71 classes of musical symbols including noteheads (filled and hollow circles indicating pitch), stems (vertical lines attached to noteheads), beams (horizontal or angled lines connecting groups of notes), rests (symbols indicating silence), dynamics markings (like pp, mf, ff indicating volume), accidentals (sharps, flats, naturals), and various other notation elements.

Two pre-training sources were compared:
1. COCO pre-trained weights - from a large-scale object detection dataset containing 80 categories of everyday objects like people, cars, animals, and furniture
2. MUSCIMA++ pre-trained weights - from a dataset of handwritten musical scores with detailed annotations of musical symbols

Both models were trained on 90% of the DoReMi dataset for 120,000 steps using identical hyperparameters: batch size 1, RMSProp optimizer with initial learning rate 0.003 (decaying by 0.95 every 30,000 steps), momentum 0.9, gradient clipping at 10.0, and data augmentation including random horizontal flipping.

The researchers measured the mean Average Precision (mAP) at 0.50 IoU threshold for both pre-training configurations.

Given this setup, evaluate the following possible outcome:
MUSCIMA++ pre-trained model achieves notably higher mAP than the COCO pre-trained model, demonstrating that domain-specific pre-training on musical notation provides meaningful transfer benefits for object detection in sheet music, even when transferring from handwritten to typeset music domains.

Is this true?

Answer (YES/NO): YES